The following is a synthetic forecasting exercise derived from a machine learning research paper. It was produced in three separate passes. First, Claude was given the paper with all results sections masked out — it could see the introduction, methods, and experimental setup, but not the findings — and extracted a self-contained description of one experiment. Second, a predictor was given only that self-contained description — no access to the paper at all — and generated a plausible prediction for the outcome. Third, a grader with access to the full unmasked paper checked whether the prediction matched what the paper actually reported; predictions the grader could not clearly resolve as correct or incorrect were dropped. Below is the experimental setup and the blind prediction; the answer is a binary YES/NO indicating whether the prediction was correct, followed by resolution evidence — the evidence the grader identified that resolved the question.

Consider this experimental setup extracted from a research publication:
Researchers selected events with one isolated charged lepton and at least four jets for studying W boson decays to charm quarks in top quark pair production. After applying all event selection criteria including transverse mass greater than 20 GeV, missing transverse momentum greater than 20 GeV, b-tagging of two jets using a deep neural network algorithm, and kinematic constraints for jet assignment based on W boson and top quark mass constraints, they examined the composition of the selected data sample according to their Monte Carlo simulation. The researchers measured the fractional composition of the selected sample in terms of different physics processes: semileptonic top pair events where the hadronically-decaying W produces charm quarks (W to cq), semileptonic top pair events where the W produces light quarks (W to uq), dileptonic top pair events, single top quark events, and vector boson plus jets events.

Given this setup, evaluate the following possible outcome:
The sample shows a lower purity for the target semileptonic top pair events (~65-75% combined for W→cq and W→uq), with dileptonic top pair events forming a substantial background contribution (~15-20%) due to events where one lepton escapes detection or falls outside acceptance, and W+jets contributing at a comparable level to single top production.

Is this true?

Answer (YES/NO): NO